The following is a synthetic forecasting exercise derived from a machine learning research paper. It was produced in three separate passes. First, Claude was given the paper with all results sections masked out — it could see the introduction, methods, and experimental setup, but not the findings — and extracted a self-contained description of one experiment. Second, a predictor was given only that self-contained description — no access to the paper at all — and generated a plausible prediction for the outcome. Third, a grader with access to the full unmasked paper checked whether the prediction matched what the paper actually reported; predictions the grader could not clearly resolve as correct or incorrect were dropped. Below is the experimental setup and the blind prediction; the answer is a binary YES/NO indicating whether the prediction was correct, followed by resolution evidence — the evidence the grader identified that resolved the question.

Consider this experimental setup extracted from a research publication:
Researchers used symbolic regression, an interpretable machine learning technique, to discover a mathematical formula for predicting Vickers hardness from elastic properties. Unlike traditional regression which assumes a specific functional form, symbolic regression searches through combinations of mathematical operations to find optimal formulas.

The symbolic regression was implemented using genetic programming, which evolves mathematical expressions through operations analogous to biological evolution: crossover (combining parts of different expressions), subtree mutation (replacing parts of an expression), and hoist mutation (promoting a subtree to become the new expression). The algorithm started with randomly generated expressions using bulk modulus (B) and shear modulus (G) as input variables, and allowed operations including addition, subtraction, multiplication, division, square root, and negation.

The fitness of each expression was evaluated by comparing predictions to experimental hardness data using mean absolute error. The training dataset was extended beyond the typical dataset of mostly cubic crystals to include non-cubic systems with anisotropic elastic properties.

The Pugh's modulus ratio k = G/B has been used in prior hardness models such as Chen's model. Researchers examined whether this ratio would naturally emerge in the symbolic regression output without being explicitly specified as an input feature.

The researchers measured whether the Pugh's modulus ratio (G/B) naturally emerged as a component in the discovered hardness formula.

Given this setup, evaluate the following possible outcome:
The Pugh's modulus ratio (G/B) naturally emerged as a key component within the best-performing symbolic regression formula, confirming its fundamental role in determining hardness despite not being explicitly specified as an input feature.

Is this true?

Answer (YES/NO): YES